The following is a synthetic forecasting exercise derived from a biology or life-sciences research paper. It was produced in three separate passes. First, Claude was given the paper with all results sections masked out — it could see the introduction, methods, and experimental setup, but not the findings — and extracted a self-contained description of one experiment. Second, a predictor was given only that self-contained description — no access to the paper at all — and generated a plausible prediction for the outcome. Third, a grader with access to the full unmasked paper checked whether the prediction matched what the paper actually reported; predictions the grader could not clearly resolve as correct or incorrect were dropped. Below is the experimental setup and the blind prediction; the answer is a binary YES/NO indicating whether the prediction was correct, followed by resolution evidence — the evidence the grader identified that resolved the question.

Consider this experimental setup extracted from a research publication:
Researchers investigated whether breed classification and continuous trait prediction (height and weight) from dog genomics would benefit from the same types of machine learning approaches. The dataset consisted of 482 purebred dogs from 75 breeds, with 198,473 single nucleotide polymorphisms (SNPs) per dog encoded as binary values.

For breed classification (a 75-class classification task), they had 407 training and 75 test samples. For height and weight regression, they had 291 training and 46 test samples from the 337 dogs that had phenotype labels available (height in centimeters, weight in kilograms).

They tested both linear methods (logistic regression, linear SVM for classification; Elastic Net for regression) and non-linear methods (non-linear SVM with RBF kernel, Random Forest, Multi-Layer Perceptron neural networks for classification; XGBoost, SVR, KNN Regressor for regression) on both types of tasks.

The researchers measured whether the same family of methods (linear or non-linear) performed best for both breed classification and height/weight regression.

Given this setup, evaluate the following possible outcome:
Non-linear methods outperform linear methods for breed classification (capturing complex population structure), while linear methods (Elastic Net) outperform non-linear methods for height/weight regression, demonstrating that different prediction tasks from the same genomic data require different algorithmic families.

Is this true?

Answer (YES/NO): NO